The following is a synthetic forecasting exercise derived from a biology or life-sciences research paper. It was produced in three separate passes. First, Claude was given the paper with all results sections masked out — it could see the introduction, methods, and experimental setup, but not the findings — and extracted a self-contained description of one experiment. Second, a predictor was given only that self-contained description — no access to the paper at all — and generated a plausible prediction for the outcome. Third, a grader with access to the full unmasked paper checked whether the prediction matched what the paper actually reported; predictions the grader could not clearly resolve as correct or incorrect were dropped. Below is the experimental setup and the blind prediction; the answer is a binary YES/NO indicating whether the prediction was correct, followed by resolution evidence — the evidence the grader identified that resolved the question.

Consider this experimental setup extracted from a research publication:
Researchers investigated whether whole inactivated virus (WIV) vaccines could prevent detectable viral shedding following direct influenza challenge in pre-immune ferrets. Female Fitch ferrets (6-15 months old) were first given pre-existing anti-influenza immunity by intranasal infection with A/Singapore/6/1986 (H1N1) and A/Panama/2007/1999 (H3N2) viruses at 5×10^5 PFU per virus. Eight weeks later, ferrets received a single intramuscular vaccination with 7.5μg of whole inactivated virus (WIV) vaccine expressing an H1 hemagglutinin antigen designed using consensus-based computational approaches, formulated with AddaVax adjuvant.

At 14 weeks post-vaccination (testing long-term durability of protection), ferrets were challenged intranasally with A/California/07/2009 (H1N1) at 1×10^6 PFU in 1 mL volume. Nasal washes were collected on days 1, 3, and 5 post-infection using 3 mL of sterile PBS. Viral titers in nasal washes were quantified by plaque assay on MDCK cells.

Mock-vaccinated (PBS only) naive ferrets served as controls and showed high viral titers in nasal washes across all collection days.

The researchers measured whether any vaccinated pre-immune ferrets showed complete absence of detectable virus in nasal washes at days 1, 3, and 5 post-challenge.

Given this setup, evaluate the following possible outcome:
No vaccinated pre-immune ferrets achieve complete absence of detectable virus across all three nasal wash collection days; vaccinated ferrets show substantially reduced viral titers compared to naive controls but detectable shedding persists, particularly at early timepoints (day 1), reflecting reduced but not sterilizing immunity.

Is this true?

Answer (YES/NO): NO